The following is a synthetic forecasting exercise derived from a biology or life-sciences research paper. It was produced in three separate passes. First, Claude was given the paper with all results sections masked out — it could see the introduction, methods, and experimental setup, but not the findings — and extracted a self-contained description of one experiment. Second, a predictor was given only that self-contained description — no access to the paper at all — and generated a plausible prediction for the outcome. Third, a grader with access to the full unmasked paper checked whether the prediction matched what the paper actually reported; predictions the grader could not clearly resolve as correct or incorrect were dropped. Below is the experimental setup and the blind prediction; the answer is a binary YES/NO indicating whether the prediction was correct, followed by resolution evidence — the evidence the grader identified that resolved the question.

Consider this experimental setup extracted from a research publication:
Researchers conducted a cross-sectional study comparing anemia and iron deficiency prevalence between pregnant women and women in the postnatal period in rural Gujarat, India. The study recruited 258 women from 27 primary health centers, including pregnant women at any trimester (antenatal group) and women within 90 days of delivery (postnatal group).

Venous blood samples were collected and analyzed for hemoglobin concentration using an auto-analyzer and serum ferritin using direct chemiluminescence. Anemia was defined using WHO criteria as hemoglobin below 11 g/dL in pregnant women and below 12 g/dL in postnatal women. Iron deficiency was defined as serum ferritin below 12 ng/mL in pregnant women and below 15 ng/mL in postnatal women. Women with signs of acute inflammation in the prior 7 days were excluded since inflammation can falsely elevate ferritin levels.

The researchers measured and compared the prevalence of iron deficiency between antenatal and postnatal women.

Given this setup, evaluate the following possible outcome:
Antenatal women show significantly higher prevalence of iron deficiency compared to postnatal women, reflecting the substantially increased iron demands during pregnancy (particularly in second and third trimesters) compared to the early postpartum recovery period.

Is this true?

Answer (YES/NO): YES